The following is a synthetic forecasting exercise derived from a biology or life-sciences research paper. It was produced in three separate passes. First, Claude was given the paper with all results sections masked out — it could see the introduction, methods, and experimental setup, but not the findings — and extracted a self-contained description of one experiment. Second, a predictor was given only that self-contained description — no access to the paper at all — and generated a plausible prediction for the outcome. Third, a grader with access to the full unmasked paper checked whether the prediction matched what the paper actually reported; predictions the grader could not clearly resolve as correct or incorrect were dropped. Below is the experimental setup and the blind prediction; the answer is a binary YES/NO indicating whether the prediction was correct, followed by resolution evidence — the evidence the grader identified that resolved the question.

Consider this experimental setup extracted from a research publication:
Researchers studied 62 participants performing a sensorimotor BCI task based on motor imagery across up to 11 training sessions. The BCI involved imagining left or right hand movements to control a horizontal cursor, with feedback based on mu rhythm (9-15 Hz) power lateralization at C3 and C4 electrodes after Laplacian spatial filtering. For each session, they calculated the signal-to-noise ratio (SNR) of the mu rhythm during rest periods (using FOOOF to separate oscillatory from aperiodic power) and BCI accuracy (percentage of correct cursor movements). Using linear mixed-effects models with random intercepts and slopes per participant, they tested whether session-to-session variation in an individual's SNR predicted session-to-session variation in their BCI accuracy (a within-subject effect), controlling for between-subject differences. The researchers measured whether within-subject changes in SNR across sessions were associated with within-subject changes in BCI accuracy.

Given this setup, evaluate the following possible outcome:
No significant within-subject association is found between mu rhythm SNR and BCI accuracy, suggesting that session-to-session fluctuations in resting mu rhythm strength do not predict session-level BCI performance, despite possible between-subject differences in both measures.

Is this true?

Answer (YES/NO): NO